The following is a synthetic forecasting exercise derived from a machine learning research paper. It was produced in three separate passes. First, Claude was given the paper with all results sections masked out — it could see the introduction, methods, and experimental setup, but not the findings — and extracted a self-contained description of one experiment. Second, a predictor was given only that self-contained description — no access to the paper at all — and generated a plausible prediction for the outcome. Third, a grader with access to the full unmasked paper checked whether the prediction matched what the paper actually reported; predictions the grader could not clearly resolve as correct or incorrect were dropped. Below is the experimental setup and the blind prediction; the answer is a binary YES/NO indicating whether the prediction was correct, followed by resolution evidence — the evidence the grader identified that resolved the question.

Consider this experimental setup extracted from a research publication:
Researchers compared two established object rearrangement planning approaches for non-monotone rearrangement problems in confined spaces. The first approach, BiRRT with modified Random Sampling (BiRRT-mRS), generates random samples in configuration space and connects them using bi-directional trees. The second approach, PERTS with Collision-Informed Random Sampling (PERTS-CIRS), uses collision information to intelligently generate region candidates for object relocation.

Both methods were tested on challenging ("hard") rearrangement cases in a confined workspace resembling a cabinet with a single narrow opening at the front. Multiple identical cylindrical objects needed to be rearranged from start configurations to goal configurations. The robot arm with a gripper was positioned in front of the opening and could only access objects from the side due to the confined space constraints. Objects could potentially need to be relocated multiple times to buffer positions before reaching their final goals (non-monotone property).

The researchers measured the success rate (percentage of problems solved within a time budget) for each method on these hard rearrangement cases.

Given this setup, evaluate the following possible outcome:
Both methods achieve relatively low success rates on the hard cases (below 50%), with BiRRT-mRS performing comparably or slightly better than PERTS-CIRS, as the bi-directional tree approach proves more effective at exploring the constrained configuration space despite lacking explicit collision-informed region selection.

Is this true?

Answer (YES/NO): NO